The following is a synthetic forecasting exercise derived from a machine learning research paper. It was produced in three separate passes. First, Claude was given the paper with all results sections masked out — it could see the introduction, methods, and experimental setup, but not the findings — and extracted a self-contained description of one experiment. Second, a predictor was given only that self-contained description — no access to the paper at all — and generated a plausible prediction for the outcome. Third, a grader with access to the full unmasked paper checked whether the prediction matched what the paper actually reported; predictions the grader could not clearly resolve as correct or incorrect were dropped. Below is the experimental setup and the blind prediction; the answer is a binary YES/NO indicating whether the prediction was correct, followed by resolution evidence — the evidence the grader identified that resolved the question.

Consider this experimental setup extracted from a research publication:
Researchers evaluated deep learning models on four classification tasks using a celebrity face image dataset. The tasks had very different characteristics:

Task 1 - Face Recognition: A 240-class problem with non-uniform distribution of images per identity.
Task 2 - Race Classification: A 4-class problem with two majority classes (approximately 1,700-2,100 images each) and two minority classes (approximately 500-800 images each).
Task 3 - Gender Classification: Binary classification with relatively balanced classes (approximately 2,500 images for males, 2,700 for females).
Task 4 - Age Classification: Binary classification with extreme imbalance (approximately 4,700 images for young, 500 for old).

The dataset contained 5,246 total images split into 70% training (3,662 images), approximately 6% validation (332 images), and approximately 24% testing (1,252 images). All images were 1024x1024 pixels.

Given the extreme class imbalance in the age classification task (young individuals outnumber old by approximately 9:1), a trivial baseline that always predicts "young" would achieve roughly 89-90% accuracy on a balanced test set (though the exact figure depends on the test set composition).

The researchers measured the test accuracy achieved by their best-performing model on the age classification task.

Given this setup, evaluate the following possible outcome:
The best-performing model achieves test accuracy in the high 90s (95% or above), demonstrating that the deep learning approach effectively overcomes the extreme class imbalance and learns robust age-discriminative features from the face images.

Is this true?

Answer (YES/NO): YES